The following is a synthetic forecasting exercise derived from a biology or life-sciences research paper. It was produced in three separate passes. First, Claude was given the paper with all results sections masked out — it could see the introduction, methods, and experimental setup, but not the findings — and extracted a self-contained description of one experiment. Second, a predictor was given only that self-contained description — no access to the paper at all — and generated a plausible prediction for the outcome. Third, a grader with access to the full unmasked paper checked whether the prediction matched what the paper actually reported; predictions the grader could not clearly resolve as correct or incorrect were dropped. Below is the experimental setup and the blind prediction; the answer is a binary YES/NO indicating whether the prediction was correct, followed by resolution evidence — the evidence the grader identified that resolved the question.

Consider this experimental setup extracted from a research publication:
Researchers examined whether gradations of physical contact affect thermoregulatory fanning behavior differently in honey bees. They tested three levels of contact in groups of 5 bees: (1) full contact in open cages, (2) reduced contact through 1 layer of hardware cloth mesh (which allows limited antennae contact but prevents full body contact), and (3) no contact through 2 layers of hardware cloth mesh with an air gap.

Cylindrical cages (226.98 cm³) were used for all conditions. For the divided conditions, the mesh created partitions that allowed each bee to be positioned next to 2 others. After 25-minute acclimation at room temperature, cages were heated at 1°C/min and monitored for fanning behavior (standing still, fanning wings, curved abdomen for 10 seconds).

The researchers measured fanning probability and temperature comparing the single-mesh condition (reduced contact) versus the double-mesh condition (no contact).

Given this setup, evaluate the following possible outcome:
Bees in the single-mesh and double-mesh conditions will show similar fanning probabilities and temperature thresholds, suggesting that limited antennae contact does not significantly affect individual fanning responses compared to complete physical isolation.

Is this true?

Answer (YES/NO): YES